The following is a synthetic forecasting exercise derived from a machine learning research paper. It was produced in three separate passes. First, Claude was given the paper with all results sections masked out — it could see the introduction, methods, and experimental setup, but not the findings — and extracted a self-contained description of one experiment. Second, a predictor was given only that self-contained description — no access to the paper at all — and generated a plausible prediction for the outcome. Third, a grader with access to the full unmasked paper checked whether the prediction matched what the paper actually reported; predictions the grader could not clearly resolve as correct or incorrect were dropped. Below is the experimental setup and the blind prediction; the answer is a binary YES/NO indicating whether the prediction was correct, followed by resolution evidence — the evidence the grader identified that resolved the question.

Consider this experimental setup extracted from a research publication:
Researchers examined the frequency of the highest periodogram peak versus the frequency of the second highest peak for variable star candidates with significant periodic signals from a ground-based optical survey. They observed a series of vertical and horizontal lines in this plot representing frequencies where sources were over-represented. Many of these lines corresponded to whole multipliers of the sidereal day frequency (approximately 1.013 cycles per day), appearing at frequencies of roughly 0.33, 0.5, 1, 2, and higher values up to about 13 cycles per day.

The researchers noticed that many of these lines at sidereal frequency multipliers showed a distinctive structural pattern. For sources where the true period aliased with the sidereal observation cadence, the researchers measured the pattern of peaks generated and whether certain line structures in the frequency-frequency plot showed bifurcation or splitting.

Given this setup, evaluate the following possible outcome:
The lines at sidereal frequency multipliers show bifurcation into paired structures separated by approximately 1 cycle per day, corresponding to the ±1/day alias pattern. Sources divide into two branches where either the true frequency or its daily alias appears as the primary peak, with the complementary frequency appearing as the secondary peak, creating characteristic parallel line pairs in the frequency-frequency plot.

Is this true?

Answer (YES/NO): NO